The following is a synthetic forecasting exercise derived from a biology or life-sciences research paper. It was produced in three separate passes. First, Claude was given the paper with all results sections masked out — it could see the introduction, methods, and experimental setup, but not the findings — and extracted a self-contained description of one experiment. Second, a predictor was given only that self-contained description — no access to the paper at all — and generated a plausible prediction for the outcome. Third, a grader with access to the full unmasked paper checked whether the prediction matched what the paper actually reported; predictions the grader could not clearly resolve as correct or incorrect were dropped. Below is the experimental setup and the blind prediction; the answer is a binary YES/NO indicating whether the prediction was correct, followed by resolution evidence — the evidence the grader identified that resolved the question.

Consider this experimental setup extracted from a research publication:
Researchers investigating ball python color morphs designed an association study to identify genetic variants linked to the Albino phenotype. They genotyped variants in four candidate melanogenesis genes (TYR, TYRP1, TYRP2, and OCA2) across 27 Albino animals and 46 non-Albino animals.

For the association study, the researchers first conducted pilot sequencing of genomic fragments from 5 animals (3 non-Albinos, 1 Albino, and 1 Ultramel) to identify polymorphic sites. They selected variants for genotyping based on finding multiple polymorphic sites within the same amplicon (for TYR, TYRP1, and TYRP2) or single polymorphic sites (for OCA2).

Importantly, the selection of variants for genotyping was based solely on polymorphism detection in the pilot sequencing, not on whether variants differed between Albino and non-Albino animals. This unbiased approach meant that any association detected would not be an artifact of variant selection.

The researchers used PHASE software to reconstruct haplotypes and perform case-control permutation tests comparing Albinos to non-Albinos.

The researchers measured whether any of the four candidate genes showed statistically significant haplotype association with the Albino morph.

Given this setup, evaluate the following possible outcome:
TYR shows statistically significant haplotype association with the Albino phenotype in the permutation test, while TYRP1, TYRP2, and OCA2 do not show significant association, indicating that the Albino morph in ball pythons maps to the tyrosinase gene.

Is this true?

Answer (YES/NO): YES